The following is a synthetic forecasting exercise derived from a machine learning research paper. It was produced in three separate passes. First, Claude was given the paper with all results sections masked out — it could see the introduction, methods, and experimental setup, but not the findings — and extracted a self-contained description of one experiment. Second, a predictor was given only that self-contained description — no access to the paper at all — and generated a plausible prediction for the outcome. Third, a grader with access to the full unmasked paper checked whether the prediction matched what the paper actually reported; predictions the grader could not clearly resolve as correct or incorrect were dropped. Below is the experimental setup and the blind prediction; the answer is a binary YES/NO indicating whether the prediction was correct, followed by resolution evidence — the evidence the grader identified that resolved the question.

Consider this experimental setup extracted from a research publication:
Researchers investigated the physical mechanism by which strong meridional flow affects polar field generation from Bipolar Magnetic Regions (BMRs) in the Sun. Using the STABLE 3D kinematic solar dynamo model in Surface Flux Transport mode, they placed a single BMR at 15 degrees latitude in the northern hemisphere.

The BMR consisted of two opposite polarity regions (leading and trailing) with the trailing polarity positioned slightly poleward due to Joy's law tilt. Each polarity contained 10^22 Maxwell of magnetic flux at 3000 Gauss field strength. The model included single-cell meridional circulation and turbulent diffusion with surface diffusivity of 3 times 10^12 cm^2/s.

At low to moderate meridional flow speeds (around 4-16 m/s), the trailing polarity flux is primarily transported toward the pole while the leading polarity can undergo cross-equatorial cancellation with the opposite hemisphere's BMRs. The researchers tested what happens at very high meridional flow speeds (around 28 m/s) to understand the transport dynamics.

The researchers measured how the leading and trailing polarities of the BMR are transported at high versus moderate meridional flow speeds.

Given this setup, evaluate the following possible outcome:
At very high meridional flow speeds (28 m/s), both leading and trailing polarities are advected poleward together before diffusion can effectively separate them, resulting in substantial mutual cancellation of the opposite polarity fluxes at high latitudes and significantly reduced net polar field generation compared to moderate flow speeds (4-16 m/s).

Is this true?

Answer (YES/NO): YES